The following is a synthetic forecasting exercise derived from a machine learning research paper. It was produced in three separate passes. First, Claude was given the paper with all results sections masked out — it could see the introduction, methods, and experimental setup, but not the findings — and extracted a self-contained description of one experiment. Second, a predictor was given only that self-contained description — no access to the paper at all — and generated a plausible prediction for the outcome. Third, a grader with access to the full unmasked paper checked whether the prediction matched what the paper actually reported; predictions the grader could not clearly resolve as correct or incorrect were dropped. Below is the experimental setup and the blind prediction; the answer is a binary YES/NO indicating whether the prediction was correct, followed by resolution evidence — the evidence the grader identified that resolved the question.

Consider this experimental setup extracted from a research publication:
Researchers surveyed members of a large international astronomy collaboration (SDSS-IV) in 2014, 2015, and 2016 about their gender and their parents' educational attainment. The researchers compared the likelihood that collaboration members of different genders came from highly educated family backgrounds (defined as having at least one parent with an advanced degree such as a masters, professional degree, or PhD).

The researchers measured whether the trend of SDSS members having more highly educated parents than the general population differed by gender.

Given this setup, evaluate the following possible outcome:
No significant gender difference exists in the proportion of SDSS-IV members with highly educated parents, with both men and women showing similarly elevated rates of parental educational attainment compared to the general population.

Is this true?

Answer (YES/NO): NO